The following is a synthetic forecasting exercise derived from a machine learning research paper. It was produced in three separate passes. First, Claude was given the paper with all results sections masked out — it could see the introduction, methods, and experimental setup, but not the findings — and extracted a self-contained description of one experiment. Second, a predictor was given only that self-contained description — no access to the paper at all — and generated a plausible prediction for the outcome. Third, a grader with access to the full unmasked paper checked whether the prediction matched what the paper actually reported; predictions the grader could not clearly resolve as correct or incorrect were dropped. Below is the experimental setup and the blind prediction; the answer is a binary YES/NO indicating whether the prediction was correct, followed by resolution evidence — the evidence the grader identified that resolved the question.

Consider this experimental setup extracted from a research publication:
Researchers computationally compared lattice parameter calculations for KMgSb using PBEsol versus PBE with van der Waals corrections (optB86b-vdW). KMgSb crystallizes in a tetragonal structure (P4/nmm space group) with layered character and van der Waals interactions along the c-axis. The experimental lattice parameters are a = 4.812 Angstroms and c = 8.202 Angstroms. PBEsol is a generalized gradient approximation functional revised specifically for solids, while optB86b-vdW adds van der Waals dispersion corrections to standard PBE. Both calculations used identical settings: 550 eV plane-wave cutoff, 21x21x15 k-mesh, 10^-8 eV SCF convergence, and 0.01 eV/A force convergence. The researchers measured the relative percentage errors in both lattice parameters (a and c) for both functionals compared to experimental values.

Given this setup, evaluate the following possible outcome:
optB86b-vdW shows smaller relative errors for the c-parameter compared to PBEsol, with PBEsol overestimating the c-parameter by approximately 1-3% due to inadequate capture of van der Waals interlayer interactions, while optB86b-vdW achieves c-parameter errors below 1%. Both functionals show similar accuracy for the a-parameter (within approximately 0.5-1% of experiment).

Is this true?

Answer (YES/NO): NO